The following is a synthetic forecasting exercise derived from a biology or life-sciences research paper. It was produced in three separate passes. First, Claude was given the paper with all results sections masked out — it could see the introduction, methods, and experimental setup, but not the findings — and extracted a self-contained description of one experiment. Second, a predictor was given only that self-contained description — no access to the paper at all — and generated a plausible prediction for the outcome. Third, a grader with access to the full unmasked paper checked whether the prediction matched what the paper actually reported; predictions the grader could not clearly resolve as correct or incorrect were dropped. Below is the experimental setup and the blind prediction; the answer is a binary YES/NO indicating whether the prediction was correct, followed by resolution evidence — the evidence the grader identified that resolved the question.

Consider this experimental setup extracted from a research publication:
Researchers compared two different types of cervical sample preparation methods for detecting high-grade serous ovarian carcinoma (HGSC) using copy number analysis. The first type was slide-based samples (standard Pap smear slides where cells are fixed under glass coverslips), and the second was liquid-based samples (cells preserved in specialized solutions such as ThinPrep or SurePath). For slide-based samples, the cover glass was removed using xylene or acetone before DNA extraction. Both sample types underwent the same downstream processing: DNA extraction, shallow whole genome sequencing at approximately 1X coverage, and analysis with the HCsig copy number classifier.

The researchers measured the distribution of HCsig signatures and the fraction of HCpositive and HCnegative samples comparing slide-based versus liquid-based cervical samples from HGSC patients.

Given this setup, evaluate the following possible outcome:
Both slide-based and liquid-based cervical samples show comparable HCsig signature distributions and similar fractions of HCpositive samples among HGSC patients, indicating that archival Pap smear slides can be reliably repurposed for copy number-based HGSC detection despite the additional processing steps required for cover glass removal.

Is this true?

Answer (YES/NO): YES